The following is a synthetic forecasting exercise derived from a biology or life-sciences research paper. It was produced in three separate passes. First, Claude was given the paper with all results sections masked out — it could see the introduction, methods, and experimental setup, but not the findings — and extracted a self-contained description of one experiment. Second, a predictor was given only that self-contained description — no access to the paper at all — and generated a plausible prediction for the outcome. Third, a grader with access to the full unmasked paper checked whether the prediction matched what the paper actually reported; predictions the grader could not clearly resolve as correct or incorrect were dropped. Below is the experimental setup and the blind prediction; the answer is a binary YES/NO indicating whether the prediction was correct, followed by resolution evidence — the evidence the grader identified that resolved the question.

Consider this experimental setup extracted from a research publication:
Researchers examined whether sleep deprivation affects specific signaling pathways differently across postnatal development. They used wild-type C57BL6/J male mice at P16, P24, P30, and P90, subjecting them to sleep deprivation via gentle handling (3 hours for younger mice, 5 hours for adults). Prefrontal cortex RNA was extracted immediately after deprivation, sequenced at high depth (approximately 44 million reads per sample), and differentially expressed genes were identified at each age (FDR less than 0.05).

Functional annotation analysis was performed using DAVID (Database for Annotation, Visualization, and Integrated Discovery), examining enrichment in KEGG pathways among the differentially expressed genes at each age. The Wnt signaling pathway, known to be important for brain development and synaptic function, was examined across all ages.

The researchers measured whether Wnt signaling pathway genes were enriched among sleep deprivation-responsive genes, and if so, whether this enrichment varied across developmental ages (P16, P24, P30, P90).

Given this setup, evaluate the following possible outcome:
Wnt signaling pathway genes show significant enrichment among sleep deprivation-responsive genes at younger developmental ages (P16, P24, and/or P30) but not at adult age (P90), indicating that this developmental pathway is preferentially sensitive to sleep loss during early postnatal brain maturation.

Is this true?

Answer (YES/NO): NO